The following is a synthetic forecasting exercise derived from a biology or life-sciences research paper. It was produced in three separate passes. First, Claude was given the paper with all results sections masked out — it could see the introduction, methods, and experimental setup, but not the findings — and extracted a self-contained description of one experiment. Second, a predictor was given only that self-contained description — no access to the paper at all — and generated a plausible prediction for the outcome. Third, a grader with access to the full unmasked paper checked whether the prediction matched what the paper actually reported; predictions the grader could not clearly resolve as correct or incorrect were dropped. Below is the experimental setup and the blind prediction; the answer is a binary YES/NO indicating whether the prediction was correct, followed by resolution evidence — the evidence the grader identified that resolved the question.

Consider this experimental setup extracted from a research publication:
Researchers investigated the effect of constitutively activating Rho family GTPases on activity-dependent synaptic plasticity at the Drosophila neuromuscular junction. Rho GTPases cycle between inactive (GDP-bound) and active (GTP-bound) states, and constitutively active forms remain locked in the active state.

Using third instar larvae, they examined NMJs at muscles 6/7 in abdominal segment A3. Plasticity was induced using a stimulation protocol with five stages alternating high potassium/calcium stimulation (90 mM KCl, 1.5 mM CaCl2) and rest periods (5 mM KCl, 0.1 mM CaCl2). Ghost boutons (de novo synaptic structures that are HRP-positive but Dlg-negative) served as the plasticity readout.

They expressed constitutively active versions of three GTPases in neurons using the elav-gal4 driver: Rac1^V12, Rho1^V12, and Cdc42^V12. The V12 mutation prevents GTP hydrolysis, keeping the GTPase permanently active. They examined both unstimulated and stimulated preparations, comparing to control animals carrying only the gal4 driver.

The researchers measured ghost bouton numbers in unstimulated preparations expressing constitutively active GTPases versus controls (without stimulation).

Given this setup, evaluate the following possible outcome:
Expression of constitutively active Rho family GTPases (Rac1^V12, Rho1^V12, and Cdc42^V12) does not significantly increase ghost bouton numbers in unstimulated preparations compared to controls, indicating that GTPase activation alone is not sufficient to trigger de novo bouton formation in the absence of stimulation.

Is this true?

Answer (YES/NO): YES